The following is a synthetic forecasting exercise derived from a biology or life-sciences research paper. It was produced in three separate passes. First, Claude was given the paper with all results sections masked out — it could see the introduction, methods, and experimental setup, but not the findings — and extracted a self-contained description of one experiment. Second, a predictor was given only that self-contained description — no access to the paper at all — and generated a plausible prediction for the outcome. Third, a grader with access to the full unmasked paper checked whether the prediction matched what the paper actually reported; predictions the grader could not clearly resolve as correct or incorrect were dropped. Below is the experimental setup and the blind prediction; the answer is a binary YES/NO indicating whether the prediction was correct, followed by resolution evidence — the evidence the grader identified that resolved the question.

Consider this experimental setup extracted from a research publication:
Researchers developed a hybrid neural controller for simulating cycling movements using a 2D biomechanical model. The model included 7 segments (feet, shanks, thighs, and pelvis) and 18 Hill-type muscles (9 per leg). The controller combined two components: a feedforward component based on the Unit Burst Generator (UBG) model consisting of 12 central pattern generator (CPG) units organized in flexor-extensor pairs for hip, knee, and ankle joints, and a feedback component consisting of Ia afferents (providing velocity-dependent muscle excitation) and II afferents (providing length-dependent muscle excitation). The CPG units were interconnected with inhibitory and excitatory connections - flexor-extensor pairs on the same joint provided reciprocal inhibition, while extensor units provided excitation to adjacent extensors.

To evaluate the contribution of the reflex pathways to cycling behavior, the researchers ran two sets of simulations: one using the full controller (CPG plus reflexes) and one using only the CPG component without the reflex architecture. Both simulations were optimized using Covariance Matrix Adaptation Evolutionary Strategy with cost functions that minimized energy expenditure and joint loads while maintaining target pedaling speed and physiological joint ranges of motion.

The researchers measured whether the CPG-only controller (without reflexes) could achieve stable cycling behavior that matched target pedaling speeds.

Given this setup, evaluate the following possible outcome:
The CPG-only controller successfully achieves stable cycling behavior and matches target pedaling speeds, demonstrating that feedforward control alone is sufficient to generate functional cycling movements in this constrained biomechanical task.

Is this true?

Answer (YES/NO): YES